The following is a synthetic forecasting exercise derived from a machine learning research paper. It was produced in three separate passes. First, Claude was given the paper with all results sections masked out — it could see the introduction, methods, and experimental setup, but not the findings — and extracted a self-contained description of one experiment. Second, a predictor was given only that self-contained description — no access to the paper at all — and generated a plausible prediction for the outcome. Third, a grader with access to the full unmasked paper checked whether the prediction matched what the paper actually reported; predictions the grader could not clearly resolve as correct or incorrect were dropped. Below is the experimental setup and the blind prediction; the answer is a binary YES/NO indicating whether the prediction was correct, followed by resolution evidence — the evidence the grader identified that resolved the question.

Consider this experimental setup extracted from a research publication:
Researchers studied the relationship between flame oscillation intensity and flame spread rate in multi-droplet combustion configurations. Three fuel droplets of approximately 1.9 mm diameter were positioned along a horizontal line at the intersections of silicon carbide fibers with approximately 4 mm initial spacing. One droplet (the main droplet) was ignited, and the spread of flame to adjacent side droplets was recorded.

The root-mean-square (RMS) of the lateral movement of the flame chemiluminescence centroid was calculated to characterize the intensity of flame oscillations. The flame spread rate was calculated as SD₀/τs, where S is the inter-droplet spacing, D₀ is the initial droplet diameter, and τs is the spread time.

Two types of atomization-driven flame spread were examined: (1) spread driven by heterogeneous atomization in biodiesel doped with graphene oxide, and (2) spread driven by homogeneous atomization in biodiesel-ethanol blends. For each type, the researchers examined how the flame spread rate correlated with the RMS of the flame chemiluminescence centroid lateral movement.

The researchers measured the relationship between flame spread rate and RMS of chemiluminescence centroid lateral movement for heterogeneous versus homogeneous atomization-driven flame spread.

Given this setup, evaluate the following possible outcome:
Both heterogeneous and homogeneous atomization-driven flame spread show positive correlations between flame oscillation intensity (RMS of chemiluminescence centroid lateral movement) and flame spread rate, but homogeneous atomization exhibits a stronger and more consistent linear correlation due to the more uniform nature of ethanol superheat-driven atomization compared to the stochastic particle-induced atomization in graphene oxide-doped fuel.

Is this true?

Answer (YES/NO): NO